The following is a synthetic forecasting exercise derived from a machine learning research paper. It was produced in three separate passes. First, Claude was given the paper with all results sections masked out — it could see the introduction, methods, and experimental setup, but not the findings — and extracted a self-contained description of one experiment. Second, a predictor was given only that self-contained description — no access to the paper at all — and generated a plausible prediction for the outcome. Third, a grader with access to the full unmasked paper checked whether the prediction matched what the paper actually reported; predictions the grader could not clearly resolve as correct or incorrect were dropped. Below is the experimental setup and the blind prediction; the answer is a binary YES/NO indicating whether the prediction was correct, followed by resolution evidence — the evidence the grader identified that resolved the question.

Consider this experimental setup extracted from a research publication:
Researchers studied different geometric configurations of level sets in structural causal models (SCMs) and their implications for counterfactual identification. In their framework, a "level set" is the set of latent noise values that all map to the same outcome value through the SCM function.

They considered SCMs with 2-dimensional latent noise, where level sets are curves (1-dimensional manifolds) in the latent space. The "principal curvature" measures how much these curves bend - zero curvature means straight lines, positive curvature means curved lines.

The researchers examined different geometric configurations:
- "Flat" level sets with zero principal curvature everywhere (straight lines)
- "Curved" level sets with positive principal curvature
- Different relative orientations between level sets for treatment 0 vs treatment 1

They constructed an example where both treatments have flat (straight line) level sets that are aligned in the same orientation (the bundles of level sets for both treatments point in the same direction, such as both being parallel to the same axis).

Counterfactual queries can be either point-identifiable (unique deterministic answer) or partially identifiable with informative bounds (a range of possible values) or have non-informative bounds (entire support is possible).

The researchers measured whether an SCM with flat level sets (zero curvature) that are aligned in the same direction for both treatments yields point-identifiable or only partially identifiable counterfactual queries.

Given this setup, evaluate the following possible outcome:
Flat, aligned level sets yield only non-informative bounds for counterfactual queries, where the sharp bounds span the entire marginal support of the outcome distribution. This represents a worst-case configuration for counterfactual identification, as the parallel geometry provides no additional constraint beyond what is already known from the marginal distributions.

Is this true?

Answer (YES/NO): NO